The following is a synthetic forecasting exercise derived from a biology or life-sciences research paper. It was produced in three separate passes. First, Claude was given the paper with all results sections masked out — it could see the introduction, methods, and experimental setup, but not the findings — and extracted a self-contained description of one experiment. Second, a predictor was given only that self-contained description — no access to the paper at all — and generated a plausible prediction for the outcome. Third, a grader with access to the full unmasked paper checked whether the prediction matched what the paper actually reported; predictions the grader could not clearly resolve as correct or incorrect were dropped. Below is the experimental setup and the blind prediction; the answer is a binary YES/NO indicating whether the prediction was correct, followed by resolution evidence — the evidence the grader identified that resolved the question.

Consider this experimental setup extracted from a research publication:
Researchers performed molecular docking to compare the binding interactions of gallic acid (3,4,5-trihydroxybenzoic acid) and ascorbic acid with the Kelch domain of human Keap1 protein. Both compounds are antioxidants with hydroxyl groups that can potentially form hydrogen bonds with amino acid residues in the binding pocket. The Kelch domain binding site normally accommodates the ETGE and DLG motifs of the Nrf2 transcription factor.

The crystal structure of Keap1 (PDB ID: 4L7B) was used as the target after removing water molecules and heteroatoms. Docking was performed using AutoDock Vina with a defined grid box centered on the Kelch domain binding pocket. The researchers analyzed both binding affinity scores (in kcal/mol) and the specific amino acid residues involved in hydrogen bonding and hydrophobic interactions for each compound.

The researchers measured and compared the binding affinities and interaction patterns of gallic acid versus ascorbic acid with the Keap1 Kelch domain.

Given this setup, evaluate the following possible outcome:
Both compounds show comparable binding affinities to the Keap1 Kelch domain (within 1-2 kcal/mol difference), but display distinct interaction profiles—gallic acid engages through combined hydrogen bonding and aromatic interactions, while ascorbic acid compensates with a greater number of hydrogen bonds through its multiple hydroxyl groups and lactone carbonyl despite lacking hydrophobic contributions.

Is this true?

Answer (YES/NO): NO